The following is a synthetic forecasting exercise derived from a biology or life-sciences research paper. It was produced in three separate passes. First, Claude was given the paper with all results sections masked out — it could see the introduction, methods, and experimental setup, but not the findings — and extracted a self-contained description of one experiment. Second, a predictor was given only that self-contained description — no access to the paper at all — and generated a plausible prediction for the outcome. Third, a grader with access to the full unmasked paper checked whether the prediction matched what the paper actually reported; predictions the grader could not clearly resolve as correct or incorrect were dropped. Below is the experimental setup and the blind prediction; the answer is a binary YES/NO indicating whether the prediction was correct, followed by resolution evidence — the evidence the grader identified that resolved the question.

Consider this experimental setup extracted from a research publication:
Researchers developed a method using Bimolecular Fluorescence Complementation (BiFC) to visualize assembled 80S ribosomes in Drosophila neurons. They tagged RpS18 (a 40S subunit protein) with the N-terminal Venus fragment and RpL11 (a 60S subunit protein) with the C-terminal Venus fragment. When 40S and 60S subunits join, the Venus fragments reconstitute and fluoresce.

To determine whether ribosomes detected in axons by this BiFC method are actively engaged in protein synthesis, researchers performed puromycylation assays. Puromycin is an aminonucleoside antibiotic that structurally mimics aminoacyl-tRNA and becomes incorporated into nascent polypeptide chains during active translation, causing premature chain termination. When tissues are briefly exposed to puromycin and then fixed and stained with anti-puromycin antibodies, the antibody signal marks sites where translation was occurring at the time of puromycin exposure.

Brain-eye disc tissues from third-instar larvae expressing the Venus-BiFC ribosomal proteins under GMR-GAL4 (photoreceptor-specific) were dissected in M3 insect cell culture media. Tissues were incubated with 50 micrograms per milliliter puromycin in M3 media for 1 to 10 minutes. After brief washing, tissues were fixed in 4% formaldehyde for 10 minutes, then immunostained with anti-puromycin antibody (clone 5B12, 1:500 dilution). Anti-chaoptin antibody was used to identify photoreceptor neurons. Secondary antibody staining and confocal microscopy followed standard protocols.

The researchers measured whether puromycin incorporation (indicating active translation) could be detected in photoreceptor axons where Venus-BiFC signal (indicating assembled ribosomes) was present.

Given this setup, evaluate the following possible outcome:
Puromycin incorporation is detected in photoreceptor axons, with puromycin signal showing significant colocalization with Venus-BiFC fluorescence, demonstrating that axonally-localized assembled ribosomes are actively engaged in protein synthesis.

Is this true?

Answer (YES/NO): NO